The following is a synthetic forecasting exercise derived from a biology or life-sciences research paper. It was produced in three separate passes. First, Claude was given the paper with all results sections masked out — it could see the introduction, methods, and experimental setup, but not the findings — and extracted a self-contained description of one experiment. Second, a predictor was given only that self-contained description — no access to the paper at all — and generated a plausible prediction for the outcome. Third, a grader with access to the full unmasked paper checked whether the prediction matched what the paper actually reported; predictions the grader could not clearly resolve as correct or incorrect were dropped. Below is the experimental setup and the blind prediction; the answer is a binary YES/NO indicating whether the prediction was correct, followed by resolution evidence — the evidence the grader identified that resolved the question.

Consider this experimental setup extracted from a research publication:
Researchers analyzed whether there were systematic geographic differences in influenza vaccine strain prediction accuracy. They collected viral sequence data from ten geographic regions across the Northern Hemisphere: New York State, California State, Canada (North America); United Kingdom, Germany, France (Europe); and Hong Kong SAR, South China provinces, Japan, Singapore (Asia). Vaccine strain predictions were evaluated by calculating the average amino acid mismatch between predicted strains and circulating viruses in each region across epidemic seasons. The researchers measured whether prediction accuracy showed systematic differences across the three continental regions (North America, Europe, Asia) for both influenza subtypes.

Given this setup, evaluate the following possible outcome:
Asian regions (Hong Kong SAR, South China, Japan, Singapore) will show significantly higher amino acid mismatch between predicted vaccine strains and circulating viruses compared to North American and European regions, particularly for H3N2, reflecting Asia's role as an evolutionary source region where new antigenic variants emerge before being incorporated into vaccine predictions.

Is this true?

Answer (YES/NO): NO